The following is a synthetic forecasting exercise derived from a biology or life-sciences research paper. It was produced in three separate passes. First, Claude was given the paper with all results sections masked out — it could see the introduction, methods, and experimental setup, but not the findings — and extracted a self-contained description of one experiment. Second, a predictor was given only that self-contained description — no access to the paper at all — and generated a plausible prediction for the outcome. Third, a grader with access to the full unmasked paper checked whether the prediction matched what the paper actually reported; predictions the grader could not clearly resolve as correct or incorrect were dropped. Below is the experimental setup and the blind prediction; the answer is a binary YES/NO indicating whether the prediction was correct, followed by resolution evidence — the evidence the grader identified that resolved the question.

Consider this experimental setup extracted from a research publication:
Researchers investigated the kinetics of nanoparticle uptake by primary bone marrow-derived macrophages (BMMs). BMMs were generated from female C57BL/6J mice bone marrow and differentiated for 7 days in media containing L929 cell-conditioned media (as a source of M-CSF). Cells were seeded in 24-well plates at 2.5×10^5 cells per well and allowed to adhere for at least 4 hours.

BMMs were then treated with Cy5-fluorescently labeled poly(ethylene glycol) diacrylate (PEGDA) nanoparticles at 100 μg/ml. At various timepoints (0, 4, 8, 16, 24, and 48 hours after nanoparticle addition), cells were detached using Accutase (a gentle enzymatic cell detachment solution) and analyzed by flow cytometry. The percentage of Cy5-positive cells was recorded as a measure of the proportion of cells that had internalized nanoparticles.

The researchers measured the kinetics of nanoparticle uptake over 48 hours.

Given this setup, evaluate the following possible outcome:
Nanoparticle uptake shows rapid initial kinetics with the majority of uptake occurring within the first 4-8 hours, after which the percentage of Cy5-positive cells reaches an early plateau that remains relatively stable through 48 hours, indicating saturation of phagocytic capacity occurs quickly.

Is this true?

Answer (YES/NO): NO